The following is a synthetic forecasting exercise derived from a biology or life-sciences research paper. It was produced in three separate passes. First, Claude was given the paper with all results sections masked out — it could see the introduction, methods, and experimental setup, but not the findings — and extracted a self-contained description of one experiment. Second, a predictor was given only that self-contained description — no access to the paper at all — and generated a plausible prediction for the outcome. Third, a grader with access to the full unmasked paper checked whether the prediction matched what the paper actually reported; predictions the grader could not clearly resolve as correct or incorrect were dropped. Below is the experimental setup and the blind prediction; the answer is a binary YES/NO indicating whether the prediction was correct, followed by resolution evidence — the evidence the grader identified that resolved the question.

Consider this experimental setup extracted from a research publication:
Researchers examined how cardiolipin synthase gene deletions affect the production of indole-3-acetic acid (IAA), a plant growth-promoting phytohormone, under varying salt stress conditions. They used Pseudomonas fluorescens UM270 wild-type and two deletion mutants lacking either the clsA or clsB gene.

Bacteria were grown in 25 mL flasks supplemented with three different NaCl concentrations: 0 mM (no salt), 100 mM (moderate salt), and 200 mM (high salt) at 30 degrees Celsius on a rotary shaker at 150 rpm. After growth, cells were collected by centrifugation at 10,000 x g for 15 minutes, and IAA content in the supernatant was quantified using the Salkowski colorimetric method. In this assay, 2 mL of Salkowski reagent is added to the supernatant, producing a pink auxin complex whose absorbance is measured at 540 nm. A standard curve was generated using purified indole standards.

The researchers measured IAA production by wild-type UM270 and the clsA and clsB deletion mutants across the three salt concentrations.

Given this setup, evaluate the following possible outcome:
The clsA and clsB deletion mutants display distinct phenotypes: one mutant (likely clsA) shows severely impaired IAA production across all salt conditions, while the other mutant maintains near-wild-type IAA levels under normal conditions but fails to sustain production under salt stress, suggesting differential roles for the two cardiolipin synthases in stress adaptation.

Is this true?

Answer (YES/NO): NO